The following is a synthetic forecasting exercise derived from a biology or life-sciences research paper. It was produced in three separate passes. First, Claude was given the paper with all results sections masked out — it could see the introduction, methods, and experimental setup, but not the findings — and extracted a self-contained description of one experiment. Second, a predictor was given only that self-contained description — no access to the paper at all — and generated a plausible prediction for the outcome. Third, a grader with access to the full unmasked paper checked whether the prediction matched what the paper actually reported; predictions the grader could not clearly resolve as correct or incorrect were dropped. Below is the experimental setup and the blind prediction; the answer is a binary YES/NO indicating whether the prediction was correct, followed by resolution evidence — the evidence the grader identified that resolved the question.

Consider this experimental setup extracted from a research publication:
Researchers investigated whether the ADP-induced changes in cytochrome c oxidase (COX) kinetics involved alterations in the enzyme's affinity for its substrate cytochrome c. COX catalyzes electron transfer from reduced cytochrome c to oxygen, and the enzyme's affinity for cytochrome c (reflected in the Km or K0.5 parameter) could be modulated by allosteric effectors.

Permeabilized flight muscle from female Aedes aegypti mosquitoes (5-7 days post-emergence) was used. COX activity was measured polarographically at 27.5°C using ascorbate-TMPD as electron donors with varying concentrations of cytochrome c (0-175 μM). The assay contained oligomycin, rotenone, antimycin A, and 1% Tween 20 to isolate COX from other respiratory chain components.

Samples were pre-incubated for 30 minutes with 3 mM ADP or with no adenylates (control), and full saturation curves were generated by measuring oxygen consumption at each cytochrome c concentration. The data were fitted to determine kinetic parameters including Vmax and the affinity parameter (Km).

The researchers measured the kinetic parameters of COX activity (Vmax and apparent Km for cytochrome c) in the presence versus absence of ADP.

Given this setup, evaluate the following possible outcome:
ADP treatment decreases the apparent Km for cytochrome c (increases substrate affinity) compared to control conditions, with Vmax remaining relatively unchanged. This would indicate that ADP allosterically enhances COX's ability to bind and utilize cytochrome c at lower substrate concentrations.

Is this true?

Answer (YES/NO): NO